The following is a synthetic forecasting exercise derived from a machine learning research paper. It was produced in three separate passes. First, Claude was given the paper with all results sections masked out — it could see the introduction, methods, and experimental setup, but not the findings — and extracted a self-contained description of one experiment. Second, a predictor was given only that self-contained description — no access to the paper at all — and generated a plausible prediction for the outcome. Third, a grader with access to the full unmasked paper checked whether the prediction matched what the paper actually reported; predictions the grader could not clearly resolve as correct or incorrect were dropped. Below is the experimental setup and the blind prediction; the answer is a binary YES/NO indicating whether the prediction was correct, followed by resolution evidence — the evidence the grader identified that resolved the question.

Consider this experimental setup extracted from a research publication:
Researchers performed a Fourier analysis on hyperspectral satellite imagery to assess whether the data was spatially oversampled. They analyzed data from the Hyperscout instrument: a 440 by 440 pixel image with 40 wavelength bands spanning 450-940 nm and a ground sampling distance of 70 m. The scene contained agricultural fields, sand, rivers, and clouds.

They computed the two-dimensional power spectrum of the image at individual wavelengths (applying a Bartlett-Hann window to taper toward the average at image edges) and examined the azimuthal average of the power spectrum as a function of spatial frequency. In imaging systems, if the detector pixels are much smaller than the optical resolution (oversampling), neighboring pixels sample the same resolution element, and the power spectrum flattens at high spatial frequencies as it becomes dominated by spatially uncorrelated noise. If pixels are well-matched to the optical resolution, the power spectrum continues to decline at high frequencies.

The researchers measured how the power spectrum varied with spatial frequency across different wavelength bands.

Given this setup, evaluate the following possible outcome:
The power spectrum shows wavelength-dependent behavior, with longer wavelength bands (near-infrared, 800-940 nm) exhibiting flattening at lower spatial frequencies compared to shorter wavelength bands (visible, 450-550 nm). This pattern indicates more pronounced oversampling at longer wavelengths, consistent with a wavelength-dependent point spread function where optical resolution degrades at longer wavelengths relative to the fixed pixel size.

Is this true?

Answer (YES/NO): NO